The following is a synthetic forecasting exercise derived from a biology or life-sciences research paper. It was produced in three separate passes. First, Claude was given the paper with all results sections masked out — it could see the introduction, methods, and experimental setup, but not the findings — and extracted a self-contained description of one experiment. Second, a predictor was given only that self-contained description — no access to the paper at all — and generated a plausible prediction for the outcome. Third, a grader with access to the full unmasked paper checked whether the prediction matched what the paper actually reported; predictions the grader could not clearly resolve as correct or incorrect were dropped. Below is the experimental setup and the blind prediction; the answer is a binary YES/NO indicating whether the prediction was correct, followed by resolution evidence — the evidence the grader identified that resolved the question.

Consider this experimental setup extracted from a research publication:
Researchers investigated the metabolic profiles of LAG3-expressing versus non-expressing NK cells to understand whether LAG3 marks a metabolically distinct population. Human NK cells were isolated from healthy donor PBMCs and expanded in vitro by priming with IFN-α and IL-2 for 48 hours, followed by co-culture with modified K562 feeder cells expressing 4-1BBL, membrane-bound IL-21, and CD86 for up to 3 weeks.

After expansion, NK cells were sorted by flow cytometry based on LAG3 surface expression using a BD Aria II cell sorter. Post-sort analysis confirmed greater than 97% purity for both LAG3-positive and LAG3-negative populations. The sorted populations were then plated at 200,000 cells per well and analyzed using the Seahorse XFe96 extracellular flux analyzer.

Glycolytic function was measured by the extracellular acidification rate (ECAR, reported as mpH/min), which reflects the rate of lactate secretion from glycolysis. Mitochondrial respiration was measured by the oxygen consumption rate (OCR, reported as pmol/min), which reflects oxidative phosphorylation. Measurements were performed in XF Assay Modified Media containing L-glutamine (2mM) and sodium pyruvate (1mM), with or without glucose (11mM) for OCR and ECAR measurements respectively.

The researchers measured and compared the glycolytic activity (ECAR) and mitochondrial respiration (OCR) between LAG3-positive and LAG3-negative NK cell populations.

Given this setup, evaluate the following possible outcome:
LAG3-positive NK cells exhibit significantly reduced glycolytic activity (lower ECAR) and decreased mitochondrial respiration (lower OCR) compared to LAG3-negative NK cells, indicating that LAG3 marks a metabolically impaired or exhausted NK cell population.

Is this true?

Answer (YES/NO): NO